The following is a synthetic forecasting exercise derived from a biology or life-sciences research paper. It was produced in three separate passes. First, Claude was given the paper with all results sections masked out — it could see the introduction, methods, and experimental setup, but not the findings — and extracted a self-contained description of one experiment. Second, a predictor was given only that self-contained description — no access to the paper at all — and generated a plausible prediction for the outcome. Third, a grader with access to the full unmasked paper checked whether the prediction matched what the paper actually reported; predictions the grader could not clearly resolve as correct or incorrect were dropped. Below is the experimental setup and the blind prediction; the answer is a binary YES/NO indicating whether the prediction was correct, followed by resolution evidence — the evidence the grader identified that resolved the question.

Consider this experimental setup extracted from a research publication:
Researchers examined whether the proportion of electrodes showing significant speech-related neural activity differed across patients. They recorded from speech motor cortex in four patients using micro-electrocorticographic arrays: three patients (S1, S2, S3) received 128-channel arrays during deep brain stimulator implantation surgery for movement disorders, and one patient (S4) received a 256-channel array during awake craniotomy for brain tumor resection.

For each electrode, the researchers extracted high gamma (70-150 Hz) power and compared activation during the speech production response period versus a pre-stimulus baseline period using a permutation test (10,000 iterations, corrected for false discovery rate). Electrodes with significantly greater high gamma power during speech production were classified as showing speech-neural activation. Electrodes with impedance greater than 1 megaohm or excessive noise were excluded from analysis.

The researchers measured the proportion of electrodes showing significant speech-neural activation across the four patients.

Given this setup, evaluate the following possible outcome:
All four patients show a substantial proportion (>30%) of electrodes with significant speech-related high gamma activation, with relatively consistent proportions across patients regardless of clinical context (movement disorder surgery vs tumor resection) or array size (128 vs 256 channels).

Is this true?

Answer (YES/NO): NO